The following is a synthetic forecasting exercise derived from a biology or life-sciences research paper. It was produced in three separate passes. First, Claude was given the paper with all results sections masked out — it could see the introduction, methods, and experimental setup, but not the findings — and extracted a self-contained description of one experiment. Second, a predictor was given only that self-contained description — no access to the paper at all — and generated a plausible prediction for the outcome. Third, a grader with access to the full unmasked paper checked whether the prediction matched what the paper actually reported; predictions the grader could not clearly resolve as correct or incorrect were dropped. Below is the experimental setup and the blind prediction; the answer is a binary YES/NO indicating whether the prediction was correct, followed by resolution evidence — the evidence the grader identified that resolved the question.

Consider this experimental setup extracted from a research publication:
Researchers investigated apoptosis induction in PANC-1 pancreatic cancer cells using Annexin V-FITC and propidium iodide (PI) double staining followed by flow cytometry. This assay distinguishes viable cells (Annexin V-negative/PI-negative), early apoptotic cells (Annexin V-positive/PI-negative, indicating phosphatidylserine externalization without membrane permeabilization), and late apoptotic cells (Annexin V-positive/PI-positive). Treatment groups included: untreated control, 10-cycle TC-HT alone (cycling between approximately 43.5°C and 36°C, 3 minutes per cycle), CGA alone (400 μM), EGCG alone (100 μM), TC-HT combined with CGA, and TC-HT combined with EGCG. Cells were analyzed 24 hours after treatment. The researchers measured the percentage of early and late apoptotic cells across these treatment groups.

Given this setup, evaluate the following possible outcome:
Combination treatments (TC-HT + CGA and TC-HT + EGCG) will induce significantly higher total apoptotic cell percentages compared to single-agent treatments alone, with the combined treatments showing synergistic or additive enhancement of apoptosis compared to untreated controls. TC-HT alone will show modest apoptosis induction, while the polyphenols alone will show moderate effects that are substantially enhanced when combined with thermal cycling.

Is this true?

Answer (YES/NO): NO